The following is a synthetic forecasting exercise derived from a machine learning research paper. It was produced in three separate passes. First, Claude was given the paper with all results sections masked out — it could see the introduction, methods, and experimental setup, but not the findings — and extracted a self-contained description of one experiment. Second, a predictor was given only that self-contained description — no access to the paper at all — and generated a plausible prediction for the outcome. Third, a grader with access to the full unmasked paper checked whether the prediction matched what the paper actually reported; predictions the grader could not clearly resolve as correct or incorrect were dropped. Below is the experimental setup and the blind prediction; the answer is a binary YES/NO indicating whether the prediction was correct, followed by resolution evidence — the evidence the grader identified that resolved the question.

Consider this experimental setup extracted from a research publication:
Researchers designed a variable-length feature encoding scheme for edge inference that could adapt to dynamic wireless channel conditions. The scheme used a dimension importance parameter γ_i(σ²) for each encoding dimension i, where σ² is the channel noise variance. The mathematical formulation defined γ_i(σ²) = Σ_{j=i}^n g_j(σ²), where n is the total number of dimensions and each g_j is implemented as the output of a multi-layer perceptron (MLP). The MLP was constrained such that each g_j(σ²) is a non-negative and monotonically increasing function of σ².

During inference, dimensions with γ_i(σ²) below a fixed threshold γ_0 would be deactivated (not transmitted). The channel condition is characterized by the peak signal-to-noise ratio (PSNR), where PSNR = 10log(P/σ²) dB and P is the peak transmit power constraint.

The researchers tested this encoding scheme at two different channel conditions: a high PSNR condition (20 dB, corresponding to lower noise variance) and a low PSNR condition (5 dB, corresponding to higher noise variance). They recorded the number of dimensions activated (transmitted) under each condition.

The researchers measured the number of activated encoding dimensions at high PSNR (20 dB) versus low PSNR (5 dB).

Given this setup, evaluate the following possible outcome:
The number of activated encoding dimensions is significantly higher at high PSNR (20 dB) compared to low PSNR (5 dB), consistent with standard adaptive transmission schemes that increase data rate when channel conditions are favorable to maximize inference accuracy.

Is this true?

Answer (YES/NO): NO